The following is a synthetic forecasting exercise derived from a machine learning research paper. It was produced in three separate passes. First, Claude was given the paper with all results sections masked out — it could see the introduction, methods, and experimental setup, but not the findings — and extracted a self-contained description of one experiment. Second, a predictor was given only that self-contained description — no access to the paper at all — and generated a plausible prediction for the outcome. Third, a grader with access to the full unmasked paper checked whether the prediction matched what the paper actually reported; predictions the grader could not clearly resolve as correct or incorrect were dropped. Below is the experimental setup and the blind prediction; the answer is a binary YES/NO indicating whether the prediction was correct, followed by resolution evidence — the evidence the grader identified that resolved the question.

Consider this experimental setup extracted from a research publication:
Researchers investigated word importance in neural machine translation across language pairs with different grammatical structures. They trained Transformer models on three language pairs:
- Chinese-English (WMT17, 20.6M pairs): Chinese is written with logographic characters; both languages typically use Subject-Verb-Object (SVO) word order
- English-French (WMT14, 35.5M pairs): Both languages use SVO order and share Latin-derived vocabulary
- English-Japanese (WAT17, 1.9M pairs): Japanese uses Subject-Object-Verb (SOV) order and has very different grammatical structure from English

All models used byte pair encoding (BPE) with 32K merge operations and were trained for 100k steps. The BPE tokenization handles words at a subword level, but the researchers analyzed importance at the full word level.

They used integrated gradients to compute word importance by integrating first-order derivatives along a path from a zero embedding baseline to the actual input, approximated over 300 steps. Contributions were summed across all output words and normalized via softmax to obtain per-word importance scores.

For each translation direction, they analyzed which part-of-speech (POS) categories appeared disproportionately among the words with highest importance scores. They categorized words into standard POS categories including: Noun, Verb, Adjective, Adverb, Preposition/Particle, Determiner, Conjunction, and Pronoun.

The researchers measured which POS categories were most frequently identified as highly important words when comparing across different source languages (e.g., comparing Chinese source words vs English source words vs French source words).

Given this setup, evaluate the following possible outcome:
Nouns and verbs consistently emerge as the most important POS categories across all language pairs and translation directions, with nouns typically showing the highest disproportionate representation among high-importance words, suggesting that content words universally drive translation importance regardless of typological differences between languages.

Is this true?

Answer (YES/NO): NO